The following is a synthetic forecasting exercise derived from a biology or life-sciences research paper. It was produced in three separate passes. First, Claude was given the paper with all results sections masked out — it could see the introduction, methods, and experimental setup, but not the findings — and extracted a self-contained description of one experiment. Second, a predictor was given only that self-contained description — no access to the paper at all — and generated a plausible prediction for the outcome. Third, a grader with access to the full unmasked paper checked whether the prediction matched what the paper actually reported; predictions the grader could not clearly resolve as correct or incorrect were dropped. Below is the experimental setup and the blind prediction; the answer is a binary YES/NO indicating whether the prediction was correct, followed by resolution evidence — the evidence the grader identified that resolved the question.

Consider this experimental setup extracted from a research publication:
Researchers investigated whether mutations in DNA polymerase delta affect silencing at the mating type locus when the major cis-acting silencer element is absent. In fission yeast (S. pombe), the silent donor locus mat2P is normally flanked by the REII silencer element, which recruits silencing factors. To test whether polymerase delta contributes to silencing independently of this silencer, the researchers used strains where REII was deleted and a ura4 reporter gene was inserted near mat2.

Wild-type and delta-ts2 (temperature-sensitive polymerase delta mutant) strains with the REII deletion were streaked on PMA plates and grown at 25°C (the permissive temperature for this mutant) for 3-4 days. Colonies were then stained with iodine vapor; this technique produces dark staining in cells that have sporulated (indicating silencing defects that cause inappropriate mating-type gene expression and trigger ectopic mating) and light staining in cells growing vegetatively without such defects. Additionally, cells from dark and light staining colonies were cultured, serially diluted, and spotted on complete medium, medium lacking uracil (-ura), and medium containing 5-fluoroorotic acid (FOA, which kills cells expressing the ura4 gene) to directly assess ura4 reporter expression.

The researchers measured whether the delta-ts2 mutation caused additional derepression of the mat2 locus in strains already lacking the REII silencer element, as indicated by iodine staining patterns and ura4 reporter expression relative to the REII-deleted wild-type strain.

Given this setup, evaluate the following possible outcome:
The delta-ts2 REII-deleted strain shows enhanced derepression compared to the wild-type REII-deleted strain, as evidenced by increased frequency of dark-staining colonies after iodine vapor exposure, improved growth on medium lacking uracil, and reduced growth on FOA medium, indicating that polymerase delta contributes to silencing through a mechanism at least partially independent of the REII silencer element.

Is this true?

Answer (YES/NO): YES